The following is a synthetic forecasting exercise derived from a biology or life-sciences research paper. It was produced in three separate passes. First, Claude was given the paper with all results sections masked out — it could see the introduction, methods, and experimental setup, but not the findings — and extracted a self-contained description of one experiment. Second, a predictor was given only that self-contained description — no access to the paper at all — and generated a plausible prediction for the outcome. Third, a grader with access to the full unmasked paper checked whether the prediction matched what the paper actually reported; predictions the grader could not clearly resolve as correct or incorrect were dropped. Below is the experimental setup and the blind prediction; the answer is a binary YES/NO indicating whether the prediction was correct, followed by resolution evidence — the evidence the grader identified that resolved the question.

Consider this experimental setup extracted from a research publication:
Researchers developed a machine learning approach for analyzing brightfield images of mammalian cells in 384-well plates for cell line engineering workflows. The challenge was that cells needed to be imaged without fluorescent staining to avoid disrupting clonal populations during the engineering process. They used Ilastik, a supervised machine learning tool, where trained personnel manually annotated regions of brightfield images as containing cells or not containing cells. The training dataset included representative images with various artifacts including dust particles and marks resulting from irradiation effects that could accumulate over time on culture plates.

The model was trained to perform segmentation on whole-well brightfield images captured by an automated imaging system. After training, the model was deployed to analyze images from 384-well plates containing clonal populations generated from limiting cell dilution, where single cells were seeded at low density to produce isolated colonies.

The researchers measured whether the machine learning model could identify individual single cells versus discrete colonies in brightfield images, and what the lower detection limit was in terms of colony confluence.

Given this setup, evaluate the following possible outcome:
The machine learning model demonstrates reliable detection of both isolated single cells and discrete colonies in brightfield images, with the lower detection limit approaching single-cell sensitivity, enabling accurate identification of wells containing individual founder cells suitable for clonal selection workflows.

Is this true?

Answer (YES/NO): NO